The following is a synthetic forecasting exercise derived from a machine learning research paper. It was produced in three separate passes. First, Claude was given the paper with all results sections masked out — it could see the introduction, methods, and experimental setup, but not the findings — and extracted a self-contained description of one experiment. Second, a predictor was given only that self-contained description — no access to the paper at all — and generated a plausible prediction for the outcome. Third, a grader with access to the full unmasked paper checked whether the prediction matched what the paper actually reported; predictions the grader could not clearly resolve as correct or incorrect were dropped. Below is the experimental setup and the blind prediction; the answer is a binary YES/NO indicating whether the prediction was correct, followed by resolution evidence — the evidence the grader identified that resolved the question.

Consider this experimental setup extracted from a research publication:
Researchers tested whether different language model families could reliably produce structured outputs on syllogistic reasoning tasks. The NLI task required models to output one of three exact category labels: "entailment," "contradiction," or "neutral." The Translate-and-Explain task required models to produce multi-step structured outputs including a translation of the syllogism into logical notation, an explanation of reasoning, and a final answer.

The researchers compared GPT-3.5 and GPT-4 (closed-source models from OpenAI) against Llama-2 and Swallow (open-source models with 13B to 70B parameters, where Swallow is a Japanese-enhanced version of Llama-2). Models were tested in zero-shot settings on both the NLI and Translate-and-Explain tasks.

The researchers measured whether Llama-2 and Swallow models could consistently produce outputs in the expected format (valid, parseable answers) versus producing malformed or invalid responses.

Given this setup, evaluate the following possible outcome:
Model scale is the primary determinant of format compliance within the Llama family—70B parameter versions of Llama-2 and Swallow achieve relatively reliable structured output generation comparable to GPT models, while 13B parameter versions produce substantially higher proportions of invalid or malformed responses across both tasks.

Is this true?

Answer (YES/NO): NO